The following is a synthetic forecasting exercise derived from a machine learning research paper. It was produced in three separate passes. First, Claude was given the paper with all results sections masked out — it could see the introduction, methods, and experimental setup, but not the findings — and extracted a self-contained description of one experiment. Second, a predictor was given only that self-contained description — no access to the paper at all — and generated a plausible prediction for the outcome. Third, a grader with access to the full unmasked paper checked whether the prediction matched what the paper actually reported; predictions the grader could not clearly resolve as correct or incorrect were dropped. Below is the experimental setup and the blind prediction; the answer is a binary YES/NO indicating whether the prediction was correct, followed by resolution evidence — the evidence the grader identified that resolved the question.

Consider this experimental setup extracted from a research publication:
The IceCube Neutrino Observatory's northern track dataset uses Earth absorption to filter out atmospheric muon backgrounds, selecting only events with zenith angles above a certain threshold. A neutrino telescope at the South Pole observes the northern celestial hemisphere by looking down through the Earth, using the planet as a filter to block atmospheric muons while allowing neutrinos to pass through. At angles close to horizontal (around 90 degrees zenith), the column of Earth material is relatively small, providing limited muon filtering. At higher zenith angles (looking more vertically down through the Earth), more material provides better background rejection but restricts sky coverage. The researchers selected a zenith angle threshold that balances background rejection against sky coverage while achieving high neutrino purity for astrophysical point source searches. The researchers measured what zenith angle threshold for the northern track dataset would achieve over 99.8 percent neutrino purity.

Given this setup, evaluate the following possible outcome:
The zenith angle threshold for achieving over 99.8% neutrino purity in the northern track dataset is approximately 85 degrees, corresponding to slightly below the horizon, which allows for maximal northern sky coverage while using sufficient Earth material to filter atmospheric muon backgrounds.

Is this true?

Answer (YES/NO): NO